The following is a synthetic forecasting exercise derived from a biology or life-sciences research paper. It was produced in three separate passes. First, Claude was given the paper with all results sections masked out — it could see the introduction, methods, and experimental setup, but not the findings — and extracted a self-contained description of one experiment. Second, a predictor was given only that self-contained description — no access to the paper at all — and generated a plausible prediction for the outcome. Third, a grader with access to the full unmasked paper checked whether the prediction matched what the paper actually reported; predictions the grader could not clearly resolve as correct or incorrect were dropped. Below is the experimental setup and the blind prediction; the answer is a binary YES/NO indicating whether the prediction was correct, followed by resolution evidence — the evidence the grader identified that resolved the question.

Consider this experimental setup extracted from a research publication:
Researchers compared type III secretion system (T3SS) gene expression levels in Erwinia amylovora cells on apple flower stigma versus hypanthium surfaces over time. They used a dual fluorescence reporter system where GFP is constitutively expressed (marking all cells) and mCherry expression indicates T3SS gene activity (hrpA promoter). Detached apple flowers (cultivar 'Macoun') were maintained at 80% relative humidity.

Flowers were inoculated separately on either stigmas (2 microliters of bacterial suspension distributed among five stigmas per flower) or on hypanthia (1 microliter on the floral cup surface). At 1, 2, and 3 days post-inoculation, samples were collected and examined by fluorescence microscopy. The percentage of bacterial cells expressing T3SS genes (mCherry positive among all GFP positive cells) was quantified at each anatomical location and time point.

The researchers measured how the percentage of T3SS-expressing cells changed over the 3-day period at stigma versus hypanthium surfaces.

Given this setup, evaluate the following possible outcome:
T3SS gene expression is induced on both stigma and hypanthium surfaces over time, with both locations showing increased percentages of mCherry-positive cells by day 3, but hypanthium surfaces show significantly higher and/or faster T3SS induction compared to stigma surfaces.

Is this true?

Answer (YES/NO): NO